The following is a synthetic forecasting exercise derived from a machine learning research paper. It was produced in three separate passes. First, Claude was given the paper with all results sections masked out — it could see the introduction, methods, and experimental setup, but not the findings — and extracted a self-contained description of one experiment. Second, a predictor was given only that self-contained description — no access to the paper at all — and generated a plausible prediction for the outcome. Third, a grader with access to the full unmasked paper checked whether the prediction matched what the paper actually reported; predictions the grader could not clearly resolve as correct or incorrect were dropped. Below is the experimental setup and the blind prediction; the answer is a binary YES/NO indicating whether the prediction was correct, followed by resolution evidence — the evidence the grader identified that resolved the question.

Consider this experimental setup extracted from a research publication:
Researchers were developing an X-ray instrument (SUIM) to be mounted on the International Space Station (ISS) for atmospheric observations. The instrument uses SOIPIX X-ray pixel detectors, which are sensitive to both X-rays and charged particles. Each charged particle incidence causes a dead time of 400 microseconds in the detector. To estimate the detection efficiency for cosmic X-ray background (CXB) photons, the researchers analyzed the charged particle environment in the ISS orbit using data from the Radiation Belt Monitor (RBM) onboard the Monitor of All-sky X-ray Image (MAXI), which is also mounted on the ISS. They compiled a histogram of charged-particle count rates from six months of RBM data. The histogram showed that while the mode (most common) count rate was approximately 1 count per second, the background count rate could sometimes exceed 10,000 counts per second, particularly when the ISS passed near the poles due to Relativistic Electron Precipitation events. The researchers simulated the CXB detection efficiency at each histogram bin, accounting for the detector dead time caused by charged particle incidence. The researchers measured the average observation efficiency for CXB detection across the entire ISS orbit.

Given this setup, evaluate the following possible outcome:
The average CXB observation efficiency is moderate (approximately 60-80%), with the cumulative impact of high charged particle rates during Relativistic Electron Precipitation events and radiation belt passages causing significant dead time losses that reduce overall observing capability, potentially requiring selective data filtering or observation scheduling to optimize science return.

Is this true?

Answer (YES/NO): NO